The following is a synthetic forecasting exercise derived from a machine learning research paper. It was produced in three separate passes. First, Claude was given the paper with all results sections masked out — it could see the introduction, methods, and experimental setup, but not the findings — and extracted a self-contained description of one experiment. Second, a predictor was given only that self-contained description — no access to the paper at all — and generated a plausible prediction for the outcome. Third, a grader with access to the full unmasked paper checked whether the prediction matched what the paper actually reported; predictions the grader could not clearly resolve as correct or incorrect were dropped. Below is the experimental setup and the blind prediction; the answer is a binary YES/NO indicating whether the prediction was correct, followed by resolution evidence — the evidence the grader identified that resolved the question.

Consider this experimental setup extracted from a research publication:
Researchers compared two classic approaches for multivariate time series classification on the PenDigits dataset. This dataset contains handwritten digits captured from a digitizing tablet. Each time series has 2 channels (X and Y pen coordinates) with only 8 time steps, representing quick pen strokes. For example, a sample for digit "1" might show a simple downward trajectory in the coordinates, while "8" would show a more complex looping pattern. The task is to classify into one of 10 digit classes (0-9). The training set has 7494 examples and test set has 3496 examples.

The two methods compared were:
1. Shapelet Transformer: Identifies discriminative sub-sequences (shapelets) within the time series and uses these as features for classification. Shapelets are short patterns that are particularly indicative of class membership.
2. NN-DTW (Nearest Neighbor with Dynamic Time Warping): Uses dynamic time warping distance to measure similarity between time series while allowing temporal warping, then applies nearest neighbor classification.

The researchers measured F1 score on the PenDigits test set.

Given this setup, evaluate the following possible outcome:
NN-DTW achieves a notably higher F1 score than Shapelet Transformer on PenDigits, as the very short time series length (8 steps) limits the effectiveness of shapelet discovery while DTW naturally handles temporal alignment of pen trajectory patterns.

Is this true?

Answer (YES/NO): NO